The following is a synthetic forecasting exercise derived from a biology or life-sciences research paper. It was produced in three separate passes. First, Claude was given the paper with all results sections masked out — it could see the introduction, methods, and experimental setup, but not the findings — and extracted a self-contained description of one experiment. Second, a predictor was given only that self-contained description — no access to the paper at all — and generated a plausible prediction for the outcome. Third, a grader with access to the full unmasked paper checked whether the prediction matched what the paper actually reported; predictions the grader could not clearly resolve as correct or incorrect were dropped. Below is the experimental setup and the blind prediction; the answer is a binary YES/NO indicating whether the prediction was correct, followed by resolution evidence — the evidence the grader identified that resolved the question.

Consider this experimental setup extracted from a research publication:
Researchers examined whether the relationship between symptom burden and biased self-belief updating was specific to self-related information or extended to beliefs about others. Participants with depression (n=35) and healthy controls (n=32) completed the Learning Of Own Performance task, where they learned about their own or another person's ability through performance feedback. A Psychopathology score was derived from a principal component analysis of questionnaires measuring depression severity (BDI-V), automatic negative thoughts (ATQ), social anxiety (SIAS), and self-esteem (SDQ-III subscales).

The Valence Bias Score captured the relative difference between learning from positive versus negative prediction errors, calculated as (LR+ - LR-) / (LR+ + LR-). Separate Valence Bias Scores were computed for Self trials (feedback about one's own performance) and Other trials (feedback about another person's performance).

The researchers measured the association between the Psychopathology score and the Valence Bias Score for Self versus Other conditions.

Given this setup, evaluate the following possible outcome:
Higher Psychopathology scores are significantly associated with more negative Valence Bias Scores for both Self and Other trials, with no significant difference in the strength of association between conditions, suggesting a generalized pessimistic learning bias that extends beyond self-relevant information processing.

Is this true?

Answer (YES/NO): NO